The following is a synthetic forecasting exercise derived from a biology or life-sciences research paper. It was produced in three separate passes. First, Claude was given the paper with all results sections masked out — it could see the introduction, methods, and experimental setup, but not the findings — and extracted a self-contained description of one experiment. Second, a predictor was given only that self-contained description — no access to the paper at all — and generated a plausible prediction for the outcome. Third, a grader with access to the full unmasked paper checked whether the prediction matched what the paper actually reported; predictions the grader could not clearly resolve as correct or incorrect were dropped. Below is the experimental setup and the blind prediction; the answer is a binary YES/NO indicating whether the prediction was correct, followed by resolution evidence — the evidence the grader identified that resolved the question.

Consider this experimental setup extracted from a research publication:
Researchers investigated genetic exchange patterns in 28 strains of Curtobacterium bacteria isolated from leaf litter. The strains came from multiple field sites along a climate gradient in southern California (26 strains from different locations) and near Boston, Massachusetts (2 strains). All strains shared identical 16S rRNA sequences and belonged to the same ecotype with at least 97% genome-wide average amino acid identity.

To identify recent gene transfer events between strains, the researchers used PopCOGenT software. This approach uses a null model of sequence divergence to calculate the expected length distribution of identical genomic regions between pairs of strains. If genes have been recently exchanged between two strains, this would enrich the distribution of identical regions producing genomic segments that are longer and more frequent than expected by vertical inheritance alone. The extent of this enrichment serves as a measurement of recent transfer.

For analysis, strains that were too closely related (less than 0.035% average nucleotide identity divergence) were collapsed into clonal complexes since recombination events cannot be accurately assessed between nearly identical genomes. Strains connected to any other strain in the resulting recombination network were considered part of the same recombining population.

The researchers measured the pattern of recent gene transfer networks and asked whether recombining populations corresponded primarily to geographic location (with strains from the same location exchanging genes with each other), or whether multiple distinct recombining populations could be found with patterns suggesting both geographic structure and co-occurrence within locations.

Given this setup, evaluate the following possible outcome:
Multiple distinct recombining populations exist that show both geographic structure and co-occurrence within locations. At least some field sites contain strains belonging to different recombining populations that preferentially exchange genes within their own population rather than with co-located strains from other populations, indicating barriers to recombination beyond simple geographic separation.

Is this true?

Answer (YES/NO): YES